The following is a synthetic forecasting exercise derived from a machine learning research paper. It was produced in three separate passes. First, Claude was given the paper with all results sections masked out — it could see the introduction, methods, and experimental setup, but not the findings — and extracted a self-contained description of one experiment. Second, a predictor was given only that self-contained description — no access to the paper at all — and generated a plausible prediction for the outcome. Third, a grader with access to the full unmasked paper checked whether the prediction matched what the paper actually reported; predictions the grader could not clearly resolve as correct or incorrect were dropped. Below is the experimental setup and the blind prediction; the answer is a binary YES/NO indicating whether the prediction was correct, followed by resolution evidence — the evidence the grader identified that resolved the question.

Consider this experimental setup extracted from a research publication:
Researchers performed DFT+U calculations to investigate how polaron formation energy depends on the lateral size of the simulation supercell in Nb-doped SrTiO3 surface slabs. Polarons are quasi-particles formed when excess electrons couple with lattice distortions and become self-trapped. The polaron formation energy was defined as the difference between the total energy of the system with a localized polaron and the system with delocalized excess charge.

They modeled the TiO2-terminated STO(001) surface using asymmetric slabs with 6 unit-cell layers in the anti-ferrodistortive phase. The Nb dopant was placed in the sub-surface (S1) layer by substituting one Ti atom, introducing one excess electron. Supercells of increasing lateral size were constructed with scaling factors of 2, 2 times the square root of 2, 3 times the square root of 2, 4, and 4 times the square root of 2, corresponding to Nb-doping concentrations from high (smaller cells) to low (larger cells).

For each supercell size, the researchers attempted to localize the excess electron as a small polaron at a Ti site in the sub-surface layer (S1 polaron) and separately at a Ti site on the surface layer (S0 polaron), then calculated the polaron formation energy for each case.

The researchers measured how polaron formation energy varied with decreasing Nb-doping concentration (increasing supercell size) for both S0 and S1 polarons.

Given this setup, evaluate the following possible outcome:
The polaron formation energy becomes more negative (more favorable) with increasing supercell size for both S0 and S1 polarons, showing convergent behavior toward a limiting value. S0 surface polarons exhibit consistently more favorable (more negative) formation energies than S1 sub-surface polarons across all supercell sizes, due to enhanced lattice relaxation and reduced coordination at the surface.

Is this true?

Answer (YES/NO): NO